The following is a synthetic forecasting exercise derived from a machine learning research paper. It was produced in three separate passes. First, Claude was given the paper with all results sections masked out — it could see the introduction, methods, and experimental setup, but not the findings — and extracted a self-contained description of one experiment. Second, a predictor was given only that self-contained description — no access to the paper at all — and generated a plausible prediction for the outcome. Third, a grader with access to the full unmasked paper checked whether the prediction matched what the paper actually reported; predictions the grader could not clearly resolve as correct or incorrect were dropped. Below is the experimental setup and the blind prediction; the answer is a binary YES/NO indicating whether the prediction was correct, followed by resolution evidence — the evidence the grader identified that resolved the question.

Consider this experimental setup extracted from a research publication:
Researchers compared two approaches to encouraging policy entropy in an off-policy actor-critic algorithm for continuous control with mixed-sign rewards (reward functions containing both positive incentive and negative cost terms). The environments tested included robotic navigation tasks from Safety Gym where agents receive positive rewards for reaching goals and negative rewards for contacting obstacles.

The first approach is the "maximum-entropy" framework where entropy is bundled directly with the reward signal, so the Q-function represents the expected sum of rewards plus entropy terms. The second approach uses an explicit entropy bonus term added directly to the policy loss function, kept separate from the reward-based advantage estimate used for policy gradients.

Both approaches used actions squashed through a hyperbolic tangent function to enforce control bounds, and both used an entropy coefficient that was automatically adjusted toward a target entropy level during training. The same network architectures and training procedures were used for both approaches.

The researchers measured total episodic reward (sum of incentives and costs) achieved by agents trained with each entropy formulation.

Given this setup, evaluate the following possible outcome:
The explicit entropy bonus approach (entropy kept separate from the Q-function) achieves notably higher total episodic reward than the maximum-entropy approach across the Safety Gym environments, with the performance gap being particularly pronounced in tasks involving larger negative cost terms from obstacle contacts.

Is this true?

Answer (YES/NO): NO